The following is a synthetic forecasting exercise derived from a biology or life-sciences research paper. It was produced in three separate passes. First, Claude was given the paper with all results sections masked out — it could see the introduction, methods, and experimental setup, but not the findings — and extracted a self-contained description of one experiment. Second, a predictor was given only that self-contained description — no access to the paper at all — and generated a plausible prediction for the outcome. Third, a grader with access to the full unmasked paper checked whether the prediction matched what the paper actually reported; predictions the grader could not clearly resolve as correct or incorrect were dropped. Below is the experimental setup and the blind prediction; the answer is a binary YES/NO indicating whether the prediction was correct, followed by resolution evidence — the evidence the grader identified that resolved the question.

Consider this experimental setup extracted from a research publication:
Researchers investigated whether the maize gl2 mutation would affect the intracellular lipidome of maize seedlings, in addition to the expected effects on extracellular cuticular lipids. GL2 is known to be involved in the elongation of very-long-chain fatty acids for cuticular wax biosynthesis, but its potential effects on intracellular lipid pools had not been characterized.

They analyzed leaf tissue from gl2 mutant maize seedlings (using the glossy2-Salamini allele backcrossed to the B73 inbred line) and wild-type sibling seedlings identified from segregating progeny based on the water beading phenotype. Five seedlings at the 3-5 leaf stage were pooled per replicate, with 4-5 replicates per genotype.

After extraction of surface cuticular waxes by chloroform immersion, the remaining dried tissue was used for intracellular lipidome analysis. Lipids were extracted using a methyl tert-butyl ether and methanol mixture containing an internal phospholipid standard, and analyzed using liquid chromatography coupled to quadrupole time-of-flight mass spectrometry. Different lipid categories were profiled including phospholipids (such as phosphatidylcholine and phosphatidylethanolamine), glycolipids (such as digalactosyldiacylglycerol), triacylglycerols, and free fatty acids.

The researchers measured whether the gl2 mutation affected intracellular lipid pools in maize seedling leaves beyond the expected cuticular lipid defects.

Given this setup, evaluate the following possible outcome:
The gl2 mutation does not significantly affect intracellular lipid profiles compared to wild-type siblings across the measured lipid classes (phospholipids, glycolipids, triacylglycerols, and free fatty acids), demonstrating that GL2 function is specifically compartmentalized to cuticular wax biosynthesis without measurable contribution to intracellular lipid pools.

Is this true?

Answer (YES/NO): NO